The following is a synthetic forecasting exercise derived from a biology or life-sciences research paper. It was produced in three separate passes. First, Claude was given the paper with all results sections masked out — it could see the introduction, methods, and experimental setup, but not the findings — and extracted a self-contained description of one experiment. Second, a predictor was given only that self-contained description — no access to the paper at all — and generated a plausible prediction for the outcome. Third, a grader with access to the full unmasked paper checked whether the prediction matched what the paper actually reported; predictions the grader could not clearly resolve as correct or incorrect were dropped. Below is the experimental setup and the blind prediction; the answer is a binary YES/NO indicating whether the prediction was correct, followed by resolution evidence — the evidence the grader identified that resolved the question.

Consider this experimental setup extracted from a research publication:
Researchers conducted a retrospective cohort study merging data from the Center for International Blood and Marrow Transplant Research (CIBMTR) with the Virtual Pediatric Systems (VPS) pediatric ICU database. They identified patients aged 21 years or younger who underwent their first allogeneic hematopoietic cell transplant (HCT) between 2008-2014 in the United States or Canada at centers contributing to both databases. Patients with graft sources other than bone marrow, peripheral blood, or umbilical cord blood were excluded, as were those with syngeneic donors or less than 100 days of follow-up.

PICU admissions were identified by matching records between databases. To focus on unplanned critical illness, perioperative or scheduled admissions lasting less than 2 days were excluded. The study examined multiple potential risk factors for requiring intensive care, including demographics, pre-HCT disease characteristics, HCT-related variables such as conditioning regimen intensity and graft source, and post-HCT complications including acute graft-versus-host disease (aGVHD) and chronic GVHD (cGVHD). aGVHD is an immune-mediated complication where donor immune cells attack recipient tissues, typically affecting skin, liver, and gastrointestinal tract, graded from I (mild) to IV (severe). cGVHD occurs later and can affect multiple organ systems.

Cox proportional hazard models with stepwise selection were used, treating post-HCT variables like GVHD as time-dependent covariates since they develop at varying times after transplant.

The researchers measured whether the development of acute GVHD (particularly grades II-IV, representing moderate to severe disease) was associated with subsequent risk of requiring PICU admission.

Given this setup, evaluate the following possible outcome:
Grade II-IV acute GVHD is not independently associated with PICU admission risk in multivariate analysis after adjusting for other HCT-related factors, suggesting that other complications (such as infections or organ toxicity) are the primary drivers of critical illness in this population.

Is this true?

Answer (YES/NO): NO